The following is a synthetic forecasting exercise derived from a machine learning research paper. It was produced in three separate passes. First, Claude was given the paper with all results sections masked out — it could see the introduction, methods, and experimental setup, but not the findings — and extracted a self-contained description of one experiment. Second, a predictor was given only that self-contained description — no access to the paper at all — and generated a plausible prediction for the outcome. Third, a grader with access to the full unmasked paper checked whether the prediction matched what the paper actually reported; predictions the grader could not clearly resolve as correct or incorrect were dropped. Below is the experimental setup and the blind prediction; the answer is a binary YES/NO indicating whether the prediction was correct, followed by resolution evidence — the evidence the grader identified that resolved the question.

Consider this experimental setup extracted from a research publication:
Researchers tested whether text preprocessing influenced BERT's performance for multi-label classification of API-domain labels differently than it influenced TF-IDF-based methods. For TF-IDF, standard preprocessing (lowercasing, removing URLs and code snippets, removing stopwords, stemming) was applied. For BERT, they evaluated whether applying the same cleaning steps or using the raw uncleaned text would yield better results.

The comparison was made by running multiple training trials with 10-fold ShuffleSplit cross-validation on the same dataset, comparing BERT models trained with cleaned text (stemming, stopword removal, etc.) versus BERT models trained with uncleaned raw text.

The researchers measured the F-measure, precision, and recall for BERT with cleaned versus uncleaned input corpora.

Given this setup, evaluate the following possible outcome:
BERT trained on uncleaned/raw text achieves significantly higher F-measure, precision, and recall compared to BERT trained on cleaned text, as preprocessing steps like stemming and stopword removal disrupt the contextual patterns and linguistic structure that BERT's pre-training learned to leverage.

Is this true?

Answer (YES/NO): NO